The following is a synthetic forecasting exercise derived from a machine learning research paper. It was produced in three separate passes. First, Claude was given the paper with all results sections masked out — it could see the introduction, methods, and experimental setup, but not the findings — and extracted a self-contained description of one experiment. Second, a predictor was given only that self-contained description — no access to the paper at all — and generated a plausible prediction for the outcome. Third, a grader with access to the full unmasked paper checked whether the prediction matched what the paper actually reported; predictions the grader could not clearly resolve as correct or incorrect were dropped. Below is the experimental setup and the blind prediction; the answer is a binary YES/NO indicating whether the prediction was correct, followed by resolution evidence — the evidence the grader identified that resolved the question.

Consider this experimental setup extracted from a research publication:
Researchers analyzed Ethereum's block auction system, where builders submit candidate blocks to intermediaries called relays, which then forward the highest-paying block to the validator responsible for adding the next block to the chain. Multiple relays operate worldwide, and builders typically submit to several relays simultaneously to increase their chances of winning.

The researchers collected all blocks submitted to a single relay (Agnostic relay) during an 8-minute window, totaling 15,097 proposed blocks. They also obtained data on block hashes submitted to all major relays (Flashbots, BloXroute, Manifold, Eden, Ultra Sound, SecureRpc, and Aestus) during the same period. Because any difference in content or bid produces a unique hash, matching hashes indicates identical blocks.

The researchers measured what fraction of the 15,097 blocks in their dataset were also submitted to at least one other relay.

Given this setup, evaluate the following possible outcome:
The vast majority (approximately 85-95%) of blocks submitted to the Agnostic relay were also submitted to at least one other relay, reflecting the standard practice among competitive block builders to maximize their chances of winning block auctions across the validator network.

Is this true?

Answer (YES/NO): YES